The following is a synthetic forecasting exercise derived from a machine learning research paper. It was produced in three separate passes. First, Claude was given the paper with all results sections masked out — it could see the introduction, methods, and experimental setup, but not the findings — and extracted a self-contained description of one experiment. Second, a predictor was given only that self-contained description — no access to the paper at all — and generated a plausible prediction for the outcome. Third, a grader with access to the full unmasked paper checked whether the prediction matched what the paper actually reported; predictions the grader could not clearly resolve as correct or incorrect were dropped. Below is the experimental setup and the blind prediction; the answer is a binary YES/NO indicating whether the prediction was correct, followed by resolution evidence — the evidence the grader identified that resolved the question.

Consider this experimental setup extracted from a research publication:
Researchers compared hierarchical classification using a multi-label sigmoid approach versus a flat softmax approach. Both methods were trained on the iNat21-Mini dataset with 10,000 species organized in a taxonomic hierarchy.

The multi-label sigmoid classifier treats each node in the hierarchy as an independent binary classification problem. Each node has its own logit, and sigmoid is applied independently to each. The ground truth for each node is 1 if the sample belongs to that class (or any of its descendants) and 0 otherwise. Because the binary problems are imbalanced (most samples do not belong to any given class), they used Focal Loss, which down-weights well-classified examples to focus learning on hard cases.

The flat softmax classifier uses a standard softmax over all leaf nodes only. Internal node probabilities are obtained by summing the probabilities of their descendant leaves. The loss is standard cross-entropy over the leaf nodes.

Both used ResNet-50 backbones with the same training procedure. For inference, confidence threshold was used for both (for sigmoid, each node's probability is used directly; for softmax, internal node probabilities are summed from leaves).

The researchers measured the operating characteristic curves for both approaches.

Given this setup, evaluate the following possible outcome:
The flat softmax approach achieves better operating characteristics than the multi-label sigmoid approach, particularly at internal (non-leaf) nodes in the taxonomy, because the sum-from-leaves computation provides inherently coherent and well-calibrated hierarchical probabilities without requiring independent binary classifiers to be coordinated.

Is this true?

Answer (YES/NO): YES